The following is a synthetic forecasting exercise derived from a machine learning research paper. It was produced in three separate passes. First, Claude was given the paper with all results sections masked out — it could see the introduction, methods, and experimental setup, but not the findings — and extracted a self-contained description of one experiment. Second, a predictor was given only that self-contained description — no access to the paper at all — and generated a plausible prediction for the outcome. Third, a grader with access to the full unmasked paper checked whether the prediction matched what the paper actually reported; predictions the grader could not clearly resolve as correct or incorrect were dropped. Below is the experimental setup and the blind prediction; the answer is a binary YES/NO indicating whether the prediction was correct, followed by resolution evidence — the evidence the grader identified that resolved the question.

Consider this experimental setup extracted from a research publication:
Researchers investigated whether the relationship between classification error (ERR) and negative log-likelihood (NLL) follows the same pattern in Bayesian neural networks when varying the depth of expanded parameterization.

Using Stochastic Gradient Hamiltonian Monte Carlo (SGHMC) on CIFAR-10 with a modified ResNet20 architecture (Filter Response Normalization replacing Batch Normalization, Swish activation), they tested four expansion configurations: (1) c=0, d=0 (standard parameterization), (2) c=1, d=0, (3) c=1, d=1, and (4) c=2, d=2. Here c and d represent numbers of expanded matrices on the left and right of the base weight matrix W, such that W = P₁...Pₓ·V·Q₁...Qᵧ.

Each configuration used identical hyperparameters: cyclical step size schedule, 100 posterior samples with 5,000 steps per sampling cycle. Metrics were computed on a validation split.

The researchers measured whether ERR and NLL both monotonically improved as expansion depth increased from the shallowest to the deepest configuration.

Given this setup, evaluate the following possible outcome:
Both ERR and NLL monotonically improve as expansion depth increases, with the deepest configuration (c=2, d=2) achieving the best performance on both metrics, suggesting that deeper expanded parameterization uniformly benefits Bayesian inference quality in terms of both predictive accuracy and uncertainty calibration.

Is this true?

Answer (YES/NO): NO